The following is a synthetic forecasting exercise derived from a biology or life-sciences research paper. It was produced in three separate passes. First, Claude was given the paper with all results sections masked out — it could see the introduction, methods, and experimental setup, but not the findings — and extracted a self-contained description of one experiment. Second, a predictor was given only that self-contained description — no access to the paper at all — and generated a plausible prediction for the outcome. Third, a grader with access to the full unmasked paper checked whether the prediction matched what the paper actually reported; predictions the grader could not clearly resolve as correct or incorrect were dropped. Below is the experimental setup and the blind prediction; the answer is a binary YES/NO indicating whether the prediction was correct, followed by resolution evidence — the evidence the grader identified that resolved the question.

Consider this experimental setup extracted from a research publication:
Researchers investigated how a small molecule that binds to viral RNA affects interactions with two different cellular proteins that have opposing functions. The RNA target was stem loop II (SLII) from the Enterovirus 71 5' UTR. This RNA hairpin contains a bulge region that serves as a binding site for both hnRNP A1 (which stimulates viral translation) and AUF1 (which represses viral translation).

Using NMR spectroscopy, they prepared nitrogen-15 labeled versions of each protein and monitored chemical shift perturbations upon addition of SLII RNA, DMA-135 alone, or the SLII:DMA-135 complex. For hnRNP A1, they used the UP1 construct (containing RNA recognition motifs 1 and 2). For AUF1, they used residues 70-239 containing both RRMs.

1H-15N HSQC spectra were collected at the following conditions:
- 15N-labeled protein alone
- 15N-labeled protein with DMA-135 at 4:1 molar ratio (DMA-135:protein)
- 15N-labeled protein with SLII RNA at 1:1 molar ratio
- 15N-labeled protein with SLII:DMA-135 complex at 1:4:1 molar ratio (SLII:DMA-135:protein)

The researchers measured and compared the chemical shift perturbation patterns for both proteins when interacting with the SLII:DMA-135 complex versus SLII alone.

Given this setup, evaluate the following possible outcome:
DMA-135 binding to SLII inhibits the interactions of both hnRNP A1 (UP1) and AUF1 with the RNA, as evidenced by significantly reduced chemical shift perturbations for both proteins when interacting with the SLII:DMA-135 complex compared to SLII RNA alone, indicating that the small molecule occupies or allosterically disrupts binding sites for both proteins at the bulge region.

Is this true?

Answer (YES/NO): NO